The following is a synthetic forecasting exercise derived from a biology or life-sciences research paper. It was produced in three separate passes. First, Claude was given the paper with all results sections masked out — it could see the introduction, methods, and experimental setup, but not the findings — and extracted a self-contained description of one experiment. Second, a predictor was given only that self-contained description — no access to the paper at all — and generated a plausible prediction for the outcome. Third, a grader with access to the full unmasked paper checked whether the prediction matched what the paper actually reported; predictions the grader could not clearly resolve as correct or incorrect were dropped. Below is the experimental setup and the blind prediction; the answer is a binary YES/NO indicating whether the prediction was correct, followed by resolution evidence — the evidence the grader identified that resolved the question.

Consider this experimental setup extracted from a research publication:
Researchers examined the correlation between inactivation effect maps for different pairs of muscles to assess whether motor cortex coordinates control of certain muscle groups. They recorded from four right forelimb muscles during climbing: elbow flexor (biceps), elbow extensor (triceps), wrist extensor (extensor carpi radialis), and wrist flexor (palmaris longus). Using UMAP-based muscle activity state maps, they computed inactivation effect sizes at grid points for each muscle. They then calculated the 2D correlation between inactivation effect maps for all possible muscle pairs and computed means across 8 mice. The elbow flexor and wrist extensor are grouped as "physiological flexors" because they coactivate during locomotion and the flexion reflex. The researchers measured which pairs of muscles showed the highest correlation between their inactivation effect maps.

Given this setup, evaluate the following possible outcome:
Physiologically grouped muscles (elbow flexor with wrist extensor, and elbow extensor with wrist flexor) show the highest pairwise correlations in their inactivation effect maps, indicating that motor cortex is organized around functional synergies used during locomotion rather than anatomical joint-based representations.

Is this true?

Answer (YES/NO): NO